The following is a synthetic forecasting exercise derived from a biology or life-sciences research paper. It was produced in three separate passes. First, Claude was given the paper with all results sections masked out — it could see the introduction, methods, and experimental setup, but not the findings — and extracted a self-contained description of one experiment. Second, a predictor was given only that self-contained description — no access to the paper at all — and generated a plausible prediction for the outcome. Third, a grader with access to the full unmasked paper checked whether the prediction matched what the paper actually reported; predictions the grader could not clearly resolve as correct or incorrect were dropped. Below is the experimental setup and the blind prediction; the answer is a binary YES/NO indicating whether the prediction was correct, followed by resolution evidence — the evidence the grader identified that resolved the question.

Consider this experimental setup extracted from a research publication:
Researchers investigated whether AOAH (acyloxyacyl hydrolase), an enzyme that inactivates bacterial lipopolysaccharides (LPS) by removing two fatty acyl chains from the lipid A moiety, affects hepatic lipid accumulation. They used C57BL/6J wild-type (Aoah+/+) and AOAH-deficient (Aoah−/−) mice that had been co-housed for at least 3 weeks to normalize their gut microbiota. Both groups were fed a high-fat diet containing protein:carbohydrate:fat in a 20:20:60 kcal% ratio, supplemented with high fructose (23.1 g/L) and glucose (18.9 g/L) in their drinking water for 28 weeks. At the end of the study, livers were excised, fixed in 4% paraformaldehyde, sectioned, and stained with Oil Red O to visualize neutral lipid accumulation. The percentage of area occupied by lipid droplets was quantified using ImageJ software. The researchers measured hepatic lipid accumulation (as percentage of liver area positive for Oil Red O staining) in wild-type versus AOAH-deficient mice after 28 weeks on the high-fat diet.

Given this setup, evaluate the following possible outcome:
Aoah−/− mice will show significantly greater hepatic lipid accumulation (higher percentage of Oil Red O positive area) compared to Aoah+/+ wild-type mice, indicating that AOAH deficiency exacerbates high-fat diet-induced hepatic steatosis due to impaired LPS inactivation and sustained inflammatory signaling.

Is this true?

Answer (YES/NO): YES